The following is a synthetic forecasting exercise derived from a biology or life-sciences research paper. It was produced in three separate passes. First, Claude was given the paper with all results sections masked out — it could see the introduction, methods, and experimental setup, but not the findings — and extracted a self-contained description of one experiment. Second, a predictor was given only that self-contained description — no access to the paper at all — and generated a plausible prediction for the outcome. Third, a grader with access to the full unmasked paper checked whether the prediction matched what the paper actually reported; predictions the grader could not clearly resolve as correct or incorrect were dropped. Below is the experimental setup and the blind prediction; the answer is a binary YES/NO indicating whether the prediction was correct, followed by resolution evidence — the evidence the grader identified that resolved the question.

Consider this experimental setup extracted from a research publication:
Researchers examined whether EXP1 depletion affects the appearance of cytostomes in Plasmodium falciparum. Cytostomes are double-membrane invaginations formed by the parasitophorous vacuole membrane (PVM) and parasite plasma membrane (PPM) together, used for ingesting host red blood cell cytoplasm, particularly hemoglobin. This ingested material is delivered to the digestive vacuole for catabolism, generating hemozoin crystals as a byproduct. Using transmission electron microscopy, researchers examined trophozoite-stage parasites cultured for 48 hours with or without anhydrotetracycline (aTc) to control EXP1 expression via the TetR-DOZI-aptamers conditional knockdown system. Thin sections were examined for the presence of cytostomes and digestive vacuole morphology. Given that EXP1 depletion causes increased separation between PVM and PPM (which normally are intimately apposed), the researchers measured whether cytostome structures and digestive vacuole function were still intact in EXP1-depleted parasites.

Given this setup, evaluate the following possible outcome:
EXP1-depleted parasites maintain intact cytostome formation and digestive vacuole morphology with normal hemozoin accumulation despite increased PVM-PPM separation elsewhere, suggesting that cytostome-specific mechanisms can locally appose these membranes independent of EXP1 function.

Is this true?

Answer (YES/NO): YES